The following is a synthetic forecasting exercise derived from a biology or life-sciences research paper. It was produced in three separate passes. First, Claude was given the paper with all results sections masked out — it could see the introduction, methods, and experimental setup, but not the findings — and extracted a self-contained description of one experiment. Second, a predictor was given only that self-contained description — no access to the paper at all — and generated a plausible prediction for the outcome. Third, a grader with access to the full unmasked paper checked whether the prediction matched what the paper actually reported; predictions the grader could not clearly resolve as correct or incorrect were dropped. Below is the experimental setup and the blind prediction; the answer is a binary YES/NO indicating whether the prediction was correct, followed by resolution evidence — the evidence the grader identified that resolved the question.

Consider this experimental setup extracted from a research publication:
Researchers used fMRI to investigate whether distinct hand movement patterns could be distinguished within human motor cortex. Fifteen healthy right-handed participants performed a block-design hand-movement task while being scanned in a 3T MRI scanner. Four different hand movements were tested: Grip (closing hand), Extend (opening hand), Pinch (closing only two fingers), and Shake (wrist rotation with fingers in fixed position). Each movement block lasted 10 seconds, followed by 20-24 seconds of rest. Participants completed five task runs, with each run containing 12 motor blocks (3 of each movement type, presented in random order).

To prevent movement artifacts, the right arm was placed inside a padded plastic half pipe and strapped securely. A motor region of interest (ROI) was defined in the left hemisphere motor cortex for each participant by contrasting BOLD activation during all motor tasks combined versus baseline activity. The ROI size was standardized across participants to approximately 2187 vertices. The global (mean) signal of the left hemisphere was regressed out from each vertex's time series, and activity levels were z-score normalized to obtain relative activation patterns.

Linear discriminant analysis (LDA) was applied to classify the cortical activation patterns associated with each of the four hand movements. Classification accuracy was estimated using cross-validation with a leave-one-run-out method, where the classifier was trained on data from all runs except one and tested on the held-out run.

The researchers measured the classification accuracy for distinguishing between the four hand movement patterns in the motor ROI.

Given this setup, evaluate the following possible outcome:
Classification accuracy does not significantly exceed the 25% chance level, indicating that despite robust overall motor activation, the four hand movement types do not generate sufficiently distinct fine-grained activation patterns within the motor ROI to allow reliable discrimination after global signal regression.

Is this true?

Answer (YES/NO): NO